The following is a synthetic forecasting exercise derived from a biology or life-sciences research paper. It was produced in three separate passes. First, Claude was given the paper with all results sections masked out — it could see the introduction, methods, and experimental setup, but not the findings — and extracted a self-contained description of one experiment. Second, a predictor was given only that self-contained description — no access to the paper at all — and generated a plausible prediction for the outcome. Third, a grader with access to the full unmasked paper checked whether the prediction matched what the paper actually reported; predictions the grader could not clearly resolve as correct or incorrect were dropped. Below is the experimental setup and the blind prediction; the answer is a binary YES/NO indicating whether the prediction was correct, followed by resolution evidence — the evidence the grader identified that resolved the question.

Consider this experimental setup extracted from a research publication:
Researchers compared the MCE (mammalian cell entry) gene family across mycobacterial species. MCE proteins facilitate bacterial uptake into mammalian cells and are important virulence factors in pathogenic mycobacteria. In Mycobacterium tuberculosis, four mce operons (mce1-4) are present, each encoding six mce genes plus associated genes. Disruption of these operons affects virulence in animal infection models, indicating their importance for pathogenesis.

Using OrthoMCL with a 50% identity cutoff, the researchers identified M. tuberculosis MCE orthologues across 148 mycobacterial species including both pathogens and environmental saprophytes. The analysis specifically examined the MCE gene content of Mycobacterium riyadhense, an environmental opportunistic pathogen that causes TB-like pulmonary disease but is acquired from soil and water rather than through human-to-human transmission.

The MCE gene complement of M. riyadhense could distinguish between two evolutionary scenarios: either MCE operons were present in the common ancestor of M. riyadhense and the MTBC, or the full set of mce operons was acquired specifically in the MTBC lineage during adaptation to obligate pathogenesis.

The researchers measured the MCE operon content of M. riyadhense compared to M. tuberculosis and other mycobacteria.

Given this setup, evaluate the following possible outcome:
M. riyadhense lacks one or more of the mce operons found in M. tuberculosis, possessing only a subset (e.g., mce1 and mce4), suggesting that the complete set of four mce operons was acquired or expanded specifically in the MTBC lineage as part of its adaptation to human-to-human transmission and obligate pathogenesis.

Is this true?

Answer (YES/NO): NO